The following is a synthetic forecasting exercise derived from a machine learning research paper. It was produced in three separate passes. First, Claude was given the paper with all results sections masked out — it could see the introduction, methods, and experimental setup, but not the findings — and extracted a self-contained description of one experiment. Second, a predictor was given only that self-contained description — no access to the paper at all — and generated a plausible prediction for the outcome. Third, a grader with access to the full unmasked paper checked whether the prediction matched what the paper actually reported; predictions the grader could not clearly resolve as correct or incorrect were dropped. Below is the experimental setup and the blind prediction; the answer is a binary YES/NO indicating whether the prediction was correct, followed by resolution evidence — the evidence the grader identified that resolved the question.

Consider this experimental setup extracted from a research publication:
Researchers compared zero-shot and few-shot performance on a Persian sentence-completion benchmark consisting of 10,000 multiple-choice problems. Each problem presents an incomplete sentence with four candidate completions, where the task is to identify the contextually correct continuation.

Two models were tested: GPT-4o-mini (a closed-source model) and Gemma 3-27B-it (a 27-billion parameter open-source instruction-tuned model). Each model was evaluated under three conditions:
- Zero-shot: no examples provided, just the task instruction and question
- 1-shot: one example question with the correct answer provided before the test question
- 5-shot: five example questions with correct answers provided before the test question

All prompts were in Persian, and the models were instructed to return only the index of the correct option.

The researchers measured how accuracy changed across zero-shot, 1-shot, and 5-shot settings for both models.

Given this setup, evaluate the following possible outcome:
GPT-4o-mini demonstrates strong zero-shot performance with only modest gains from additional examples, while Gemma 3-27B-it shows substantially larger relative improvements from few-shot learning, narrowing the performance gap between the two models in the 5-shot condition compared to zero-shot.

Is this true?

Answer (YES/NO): NO